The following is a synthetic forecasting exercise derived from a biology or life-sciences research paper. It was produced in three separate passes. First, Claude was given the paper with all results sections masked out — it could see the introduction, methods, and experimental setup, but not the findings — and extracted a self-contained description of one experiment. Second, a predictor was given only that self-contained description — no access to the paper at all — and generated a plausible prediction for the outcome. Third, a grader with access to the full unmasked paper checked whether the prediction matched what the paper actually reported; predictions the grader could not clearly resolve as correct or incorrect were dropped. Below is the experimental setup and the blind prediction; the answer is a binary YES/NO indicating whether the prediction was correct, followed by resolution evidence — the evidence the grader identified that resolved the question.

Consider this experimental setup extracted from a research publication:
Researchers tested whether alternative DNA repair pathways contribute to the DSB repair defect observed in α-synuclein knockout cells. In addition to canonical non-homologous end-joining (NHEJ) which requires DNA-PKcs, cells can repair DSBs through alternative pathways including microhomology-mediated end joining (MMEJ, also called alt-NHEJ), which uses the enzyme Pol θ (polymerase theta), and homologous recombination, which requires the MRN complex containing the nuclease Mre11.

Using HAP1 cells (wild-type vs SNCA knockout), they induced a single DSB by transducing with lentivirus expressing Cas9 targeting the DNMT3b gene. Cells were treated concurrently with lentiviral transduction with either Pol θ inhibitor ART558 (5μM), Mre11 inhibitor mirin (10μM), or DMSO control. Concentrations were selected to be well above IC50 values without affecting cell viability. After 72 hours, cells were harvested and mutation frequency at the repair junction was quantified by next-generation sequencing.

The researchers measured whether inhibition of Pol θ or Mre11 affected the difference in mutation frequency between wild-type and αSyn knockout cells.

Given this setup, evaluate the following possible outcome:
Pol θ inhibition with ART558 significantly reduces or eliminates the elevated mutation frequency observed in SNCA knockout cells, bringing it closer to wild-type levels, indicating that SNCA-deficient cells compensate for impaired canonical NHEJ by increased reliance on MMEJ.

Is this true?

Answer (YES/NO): NO